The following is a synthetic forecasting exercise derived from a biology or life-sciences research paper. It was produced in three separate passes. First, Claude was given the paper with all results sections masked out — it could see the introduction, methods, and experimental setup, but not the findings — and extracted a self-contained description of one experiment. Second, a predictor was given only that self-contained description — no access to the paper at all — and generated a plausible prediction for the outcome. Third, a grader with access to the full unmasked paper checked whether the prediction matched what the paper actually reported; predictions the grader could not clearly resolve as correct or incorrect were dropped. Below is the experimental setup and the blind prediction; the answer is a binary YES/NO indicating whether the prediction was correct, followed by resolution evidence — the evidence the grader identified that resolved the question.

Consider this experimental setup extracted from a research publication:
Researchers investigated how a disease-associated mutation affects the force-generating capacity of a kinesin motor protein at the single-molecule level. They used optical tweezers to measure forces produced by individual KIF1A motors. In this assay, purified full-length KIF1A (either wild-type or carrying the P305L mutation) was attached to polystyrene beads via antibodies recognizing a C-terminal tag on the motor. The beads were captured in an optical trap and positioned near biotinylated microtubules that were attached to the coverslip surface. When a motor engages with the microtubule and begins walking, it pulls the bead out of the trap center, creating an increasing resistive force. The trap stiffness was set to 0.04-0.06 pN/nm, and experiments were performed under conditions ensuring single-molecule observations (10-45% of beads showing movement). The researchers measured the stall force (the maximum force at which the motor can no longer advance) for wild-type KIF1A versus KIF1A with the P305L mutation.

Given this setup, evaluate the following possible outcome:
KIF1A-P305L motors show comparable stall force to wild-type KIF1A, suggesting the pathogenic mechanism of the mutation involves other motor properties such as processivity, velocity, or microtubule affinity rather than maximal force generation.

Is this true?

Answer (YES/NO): NO